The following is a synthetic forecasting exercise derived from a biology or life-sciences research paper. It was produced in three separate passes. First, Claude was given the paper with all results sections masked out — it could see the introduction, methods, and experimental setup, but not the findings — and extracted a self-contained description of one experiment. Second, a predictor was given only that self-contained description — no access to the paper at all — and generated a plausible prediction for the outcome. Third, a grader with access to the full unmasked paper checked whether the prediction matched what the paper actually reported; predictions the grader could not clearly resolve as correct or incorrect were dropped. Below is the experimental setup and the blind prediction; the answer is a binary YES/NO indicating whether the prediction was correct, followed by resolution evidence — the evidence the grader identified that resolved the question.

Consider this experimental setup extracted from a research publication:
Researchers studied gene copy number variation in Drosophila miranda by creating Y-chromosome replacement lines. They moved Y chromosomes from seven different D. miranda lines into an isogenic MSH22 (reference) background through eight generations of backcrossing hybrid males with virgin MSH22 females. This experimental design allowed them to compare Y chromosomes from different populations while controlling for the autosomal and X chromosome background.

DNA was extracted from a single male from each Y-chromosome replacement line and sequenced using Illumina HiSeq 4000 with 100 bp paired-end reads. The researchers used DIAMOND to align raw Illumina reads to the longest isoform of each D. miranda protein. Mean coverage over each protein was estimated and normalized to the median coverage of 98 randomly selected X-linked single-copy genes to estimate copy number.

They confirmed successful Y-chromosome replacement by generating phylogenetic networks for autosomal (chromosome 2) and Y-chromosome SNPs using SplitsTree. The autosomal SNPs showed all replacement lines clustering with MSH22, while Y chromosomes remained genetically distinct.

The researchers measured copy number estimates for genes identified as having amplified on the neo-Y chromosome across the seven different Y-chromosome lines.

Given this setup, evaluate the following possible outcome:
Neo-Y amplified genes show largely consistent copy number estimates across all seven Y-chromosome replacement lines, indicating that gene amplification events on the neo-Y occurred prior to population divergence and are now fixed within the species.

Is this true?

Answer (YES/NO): NO